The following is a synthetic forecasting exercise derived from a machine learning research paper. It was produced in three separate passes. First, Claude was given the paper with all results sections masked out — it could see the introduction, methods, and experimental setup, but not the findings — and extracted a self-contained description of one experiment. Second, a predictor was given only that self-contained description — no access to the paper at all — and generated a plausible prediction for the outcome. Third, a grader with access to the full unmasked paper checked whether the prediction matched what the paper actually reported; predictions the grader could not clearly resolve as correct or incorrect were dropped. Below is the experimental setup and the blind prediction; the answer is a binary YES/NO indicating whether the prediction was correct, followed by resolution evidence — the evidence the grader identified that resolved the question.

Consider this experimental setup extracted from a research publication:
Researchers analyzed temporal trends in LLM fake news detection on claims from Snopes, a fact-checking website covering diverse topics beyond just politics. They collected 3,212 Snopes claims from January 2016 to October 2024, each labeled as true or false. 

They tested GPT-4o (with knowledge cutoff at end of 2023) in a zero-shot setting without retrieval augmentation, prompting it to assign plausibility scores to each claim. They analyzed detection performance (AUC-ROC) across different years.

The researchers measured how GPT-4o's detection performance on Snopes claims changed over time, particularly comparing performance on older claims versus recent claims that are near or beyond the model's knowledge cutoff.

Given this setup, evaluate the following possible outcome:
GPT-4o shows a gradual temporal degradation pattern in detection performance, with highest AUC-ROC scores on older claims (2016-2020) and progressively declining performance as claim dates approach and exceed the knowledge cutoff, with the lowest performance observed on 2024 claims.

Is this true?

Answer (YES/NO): NO